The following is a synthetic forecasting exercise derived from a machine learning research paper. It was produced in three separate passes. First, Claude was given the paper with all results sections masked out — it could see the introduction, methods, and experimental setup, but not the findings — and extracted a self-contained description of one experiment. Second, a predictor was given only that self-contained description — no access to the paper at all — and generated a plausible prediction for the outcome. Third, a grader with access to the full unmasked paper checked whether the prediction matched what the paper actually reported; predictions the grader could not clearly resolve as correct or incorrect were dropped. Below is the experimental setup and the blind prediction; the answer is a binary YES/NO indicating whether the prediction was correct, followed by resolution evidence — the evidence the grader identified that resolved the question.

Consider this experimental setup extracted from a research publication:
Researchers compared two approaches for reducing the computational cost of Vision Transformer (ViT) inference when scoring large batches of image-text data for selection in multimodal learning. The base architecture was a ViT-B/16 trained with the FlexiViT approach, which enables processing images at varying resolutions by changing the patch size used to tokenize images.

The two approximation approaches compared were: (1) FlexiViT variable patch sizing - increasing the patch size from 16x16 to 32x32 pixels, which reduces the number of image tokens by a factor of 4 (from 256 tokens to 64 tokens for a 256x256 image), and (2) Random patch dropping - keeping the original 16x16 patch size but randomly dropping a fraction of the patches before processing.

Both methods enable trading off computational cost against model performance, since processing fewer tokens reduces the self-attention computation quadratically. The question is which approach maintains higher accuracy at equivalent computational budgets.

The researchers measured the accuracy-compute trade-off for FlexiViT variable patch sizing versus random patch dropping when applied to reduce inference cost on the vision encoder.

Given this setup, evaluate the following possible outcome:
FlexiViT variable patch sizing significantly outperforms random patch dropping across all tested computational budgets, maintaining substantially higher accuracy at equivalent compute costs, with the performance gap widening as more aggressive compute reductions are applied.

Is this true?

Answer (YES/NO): NO